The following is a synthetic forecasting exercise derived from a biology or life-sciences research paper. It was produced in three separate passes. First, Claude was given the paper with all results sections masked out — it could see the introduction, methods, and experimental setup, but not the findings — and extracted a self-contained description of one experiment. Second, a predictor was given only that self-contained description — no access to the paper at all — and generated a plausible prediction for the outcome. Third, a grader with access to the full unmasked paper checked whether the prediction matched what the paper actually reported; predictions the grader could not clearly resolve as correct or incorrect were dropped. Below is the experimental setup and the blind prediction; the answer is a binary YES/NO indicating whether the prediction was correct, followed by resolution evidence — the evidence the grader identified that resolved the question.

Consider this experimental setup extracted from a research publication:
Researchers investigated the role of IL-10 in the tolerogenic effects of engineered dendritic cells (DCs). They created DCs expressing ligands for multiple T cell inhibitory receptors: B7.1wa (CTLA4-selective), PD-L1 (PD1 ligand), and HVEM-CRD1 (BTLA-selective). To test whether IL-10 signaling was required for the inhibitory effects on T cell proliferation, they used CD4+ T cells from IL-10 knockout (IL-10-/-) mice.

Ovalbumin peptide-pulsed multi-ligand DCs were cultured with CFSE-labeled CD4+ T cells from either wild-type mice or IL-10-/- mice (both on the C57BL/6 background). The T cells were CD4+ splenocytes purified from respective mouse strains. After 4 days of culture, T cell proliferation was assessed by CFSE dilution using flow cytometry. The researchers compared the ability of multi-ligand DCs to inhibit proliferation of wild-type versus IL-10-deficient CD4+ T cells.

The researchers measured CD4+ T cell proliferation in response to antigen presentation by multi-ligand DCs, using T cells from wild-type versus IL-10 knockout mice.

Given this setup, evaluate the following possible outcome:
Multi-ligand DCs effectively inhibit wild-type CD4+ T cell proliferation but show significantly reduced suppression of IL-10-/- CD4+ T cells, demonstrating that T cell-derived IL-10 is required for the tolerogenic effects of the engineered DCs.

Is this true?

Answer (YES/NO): NO